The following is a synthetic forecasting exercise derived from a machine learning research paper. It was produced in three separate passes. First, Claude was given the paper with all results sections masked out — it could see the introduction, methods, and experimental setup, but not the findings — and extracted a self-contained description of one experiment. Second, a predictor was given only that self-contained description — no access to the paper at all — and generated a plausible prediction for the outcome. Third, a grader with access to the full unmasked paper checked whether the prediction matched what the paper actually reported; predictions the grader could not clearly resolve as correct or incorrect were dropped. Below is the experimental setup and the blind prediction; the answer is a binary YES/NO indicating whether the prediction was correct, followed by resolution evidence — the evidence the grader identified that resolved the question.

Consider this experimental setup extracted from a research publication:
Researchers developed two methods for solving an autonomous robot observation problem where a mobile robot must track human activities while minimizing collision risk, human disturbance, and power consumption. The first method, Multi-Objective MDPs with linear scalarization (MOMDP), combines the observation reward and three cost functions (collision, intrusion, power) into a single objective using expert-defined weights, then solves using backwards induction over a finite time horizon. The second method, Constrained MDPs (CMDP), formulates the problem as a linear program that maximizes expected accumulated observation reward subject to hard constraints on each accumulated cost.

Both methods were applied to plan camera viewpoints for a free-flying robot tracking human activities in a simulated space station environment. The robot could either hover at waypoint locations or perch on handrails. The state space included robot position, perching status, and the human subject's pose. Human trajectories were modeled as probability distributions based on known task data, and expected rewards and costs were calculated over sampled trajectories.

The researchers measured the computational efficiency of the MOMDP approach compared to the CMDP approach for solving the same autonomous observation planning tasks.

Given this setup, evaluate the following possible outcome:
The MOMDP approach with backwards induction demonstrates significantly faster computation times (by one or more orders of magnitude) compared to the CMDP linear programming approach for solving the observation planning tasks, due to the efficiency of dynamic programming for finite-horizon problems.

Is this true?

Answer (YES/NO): YES